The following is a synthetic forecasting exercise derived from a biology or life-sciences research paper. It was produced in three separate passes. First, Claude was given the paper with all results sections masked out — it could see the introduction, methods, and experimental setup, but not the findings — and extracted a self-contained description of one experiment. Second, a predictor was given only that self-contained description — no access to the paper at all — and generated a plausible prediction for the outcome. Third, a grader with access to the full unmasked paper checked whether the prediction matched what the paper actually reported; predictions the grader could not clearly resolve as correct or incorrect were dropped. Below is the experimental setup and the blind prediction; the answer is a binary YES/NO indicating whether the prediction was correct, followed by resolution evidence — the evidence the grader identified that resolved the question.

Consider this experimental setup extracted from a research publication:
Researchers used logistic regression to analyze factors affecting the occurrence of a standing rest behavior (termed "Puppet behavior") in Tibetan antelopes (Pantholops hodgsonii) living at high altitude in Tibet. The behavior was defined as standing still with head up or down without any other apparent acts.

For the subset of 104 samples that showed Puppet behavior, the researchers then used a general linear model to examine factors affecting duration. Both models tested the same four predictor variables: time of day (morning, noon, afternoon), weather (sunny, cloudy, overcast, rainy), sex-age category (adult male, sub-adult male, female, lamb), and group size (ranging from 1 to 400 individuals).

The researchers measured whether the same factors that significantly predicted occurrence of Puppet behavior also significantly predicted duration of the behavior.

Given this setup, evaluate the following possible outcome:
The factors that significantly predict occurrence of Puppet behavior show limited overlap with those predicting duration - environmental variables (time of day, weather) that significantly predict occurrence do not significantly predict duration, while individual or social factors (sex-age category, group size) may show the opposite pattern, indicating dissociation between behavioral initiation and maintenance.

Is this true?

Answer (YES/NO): NO